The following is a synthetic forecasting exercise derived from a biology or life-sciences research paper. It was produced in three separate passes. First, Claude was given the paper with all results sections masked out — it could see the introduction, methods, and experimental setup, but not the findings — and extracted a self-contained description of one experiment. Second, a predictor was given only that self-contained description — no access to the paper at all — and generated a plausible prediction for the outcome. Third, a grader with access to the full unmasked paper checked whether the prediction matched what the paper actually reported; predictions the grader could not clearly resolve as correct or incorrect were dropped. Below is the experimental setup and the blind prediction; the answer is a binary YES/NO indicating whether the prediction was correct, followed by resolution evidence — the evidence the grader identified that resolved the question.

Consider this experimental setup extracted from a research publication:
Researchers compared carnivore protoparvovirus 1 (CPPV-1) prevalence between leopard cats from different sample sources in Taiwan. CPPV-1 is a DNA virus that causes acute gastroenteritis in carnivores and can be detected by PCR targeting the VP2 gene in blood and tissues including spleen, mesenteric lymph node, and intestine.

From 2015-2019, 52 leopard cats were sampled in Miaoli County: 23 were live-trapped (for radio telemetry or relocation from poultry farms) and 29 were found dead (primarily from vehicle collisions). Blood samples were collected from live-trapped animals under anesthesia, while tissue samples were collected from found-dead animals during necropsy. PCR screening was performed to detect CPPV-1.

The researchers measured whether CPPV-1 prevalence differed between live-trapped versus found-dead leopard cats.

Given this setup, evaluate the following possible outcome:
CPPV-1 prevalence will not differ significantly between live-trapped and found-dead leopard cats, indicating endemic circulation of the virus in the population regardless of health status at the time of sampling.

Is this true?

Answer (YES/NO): NO